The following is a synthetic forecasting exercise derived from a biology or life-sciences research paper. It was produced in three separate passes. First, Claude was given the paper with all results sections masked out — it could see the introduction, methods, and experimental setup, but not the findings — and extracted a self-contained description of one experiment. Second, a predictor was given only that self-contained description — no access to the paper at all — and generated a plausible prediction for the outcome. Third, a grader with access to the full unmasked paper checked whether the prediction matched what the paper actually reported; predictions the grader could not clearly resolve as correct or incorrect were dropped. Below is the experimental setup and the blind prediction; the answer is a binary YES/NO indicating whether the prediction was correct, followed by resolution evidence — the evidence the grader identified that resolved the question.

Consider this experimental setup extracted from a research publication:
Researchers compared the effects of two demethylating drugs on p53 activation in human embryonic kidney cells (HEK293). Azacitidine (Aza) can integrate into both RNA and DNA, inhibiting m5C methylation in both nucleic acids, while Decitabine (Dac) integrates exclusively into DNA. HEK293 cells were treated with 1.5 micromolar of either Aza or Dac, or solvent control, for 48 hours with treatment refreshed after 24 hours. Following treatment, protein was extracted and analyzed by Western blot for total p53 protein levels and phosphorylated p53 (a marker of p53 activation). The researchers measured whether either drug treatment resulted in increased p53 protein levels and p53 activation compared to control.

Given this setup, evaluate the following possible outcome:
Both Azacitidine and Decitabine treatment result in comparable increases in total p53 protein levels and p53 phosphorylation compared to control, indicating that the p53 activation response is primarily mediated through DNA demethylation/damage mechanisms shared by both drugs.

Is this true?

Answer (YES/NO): NO